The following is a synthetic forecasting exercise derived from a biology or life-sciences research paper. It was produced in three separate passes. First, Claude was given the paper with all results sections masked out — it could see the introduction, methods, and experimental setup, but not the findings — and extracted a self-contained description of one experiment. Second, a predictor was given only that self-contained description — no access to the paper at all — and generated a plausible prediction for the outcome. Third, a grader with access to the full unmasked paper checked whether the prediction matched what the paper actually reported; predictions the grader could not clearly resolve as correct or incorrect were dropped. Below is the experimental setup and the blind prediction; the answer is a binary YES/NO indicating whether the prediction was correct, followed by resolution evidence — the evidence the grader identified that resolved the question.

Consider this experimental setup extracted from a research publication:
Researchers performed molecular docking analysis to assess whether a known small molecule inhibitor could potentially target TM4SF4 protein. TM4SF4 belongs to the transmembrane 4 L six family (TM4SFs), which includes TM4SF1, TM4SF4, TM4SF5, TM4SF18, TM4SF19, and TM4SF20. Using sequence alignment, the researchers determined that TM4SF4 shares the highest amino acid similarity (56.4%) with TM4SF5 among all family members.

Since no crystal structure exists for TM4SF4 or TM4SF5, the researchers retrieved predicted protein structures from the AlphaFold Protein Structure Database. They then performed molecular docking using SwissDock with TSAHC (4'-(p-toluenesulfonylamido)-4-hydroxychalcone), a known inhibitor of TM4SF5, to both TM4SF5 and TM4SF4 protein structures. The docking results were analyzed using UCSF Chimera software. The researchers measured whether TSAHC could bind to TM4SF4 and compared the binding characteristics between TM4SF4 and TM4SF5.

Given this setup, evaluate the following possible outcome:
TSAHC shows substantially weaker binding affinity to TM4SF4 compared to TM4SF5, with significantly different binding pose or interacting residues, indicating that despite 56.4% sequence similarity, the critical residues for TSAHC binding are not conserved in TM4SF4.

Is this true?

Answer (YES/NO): NO